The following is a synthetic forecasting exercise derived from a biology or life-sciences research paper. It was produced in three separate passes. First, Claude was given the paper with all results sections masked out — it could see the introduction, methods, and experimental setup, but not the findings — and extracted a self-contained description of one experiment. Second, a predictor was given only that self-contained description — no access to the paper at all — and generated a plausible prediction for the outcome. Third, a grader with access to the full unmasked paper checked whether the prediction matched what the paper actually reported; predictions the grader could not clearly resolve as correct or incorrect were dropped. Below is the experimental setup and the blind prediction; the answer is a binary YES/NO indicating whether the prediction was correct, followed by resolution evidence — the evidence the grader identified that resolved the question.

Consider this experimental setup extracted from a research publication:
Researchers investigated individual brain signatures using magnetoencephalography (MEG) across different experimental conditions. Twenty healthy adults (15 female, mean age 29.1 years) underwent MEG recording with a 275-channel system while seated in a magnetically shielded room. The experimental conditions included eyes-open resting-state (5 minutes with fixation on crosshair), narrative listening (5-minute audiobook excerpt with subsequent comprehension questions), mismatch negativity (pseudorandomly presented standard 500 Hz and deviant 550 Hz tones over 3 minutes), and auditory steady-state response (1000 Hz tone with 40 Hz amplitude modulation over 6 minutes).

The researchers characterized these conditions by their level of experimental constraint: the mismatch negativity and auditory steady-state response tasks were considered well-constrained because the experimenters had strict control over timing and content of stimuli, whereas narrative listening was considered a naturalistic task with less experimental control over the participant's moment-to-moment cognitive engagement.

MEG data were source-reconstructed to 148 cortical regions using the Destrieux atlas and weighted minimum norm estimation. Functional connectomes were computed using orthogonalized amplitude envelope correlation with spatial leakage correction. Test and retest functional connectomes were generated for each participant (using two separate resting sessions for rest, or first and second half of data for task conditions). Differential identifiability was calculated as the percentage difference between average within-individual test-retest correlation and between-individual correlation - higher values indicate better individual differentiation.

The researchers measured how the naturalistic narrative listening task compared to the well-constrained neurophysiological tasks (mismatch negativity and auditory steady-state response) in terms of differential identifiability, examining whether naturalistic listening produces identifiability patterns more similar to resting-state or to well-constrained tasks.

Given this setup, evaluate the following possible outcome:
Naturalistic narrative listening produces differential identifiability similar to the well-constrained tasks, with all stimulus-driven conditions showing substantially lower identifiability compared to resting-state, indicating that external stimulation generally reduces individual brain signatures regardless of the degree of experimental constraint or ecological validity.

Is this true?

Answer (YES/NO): NO